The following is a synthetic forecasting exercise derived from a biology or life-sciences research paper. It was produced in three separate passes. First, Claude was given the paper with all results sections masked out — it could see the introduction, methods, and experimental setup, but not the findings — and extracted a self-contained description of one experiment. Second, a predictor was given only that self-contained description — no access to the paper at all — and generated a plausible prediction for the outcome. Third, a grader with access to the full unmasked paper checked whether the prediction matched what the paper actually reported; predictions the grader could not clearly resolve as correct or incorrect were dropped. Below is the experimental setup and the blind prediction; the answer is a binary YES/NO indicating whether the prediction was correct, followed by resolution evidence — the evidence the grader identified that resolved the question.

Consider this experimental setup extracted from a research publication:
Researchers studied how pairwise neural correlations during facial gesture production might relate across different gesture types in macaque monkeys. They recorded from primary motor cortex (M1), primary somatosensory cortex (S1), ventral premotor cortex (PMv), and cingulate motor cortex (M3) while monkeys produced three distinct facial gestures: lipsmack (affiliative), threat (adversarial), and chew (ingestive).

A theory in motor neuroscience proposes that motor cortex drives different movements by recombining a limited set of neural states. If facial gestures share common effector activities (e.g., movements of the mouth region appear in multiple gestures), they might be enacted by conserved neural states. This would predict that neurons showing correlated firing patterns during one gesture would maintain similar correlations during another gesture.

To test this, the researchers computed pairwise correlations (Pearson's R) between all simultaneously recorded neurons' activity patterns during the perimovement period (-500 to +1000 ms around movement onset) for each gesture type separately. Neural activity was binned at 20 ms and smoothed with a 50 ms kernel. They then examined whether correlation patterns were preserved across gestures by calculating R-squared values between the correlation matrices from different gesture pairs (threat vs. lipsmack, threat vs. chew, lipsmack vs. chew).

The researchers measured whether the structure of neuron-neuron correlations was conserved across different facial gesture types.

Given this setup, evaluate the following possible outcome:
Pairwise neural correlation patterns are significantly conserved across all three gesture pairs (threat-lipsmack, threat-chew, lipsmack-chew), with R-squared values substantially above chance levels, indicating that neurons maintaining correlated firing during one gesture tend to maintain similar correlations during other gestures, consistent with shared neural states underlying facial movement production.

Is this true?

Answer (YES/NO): NO